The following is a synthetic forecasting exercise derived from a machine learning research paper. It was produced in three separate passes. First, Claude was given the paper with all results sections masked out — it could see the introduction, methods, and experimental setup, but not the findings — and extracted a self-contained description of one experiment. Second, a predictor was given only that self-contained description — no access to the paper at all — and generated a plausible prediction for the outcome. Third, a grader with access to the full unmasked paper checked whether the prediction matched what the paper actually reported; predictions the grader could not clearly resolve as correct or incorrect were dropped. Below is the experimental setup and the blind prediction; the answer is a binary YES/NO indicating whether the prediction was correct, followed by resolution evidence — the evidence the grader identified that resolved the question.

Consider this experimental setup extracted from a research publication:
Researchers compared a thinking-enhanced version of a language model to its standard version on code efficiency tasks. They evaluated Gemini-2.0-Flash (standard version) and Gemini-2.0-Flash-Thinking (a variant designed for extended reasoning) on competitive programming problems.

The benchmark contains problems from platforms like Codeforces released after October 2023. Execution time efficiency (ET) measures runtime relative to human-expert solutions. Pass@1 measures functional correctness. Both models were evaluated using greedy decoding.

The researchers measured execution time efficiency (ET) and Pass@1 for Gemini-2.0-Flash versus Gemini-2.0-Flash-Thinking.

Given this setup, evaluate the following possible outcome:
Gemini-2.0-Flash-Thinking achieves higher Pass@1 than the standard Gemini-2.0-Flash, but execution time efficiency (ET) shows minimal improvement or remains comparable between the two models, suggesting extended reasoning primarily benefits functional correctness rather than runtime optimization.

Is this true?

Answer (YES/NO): NO